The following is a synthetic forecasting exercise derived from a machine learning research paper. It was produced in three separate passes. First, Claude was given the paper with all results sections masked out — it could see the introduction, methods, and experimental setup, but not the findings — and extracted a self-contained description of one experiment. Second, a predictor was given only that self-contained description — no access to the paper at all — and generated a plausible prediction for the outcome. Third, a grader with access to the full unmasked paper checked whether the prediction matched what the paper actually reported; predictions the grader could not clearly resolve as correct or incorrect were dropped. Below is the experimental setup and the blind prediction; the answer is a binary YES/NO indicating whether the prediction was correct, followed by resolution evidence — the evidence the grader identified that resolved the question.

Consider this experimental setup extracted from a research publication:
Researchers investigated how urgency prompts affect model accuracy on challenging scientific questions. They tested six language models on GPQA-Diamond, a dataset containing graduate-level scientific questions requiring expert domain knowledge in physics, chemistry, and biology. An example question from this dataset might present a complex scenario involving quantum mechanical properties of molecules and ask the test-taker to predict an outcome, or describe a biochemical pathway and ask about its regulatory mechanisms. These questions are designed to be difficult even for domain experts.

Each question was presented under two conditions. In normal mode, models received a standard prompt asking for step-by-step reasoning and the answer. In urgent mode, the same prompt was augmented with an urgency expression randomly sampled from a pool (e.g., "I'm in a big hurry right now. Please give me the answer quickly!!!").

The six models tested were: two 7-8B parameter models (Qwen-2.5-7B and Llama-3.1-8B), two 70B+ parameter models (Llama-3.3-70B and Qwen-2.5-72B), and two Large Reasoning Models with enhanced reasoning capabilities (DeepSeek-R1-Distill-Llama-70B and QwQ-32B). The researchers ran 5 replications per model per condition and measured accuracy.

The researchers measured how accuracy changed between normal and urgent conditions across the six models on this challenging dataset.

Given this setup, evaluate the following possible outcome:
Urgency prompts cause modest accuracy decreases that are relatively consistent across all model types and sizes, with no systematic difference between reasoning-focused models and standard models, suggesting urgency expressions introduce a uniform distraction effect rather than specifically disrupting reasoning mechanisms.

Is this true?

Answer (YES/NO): NO